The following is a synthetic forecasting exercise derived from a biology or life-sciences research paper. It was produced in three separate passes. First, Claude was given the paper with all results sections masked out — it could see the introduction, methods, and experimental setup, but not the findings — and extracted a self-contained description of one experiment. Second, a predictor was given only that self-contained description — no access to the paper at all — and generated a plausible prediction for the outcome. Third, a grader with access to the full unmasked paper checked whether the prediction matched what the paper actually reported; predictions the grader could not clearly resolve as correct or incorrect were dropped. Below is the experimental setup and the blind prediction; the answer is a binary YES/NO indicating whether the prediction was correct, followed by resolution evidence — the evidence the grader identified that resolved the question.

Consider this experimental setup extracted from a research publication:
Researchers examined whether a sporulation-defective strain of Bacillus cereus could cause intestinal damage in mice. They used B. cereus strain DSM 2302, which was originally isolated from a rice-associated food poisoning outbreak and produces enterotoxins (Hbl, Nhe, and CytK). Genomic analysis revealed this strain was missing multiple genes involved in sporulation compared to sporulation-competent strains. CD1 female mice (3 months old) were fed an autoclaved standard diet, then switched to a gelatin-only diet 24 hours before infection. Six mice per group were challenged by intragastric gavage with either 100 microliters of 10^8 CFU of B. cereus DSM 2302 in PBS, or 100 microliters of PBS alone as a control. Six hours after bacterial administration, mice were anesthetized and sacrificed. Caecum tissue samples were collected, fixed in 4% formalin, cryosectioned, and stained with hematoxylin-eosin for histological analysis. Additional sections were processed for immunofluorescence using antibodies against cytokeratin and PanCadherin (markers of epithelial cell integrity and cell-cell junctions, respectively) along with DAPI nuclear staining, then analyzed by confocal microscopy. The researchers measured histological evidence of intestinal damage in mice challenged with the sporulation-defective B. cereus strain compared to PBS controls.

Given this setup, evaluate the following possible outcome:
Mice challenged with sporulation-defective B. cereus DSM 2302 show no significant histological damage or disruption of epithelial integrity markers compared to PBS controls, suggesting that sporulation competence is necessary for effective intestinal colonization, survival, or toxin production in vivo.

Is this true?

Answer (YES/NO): NO